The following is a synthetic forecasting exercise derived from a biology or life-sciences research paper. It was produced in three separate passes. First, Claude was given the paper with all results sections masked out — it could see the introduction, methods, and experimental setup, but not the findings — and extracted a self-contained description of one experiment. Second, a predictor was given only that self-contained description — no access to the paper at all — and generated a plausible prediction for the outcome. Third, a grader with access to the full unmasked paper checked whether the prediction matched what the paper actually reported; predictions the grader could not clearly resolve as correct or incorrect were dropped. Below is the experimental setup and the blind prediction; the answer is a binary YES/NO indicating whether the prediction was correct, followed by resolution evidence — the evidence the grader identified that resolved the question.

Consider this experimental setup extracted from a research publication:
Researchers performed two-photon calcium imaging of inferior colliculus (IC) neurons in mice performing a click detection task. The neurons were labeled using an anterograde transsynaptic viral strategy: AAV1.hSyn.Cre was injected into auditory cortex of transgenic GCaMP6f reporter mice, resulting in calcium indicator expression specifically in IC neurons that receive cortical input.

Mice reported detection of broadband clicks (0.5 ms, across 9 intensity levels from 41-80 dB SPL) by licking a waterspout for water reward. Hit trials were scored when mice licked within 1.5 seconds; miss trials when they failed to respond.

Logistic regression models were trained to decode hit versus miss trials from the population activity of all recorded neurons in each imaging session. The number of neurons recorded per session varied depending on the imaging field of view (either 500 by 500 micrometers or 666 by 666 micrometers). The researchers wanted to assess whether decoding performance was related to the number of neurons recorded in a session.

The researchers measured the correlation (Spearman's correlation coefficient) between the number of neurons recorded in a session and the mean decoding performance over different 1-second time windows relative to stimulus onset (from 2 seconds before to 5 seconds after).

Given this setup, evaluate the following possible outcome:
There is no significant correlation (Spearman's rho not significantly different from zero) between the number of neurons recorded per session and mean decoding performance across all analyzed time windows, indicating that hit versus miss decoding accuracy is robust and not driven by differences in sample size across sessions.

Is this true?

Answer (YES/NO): YES